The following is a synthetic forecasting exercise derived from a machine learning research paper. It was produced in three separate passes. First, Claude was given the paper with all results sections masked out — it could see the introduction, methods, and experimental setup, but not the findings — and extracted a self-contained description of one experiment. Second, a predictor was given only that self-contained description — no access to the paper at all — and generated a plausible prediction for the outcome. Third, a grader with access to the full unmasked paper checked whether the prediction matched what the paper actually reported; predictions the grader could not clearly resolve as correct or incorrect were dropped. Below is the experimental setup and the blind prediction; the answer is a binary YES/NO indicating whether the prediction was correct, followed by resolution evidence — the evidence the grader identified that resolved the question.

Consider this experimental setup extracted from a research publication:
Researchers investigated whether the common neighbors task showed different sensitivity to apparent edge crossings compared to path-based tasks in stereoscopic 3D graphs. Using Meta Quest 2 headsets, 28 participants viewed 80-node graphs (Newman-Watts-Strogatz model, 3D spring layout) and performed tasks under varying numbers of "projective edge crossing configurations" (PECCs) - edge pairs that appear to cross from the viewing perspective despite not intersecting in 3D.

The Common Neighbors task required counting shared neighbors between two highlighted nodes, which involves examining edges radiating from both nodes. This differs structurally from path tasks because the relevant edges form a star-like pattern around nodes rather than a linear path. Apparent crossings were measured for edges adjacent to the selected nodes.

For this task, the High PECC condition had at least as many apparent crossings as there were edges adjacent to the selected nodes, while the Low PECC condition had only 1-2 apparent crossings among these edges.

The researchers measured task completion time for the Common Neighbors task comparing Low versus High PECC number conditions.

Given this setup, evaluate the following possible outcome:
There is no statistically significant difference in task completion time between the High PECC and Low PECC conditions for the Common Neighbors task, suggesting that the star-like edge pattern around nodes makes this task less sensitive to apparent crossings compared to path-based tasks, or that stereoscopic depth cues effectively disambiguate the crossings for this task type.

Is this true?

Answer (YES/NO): NO